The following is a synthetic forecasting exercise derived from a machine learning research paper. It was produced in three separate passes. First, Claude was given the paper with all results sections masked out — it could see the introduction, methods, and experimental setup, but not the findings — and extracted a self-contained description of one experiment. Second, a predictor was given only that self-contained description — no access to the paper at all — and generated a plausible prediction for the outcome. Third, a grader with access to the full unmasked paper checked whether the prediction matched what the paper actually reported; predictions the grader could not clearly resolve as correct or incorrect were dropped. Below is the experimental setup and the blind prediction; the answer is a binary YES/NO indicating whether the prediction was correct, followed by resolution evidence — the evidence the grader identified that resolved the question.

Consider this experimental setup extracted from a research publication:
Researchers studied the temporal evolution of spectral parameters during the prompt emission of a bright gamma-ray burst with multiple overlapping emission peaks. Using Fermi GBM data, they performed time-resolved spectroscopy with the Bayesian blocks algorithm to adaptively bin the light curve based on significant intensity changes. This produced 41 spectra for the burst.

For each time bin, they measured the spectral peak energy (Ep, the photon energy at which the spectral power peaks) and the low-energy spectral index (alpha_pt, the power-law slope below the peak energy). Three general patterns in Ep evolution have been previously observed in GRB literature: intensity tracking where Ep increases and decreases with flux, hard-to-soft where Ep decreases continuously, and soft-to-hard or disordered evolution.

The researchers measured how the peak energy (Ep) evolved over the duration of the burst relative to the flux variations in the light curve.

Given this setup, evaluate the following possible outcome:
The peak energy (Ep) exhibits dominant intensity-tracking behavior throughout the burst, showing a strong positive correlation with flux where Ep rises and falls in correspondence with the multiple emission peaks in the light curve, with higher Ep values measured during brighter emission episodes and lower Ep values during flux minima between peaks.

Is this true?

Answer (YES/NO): YES